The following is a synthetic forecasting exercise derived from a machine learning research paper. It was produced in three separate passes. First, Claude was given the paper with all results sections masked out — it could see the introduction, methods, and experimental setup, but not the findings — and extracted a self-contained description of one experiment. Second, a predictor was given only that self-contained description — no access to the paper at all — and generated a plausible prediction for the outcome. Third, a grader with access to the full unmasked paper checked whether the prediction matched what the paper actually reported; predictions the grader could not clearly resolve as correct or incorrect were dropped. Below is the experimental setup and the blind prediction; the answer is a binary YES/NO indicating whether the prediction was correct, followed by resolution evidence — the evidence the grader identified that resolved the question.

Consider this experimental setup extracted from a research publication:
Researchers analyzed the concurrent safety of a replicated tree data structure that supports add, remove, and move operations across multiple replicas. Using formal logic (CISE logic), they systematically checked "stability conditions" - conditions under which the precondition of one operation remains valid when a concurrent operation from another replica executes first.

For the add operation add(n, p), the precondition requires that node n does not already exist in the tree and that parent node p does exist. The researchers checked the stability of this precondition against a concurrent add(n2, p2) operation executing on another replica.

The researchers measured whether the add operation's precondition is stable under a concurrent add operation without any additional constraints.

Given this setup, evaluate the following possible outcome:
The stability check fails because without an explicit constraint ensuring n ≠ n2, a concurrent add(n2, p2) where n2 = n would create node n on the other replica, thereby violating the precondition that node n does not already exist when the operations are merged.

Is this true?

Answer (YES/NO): YES